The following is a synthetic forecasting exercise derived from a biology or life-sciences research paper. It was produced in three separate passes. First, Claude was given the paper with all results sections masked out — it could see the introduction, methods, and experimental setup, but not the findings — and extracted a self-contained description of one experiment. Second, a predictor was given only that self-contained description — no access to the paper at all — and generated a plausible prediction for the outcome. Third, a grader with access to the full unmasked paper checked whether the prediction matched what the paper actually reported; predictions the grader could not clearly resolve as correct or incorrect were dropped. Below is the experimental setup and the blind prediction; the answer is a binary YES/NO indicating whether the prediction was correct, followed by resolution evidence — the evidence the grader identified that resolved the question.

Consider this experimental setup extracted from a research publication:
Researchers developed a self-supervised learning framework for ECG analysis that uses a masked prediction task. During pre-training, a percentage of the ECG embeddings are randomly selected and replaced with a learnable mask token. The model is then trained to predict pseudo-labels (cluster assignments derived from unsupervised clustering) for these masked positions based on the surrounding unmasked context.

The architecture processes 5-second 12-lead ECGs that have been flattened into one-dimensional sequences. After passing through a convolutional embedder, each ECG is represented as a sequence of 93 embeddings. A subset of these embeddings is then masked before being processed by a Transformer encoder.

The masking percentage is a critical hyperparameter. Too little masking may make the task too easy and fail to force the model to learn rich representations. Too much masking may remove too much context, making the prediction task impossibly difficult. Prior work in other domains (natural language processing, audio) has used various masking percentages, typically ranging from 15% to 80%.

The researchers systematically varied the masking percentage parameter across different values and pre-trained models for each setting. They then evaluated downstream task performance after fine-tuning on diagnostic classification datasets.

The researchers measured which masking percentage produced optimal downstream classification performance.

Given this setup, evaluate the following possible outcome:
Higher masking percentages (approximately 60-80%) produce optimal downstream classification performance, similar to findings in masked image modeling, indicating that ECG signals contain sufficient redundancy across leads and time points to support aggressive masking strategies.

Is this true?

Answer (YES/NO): NO